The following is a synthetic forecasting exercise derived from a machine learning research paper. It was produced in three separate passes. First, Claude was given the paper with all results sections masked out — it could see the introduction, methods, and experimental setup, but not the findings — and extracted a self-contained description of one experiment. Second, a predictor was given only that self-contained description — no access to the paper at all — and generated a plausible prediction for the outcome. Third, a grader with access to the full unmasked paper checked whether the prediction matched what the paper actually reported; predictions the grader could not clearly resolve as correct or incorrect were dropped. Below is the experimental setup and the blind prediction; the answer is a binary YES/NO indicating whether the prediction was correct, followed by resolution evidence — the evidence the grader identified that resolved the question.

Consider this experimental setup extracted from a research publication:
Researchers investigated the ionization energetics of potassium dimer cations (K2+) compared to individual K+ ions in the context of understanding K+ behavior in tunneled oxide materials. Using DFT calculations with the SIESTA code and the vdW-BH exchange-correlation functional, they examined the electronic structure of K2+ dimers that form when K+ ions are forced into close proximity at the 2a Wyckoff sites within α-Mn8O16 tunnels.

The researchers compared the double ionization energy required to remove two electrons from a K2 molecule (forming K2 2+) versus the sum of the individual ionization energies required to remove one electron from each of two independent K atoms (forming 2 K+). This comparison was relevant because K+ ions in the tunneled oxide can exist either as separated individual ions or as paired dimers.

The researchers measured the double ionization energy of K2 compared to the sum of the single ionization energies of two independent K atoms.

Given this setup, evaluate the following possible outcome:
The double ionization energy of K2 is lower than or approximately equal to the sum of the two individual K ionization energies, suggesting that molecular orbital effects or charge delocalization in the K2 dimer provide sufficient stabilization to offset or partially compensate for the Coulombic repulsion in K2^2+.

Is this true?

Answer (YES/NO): NO